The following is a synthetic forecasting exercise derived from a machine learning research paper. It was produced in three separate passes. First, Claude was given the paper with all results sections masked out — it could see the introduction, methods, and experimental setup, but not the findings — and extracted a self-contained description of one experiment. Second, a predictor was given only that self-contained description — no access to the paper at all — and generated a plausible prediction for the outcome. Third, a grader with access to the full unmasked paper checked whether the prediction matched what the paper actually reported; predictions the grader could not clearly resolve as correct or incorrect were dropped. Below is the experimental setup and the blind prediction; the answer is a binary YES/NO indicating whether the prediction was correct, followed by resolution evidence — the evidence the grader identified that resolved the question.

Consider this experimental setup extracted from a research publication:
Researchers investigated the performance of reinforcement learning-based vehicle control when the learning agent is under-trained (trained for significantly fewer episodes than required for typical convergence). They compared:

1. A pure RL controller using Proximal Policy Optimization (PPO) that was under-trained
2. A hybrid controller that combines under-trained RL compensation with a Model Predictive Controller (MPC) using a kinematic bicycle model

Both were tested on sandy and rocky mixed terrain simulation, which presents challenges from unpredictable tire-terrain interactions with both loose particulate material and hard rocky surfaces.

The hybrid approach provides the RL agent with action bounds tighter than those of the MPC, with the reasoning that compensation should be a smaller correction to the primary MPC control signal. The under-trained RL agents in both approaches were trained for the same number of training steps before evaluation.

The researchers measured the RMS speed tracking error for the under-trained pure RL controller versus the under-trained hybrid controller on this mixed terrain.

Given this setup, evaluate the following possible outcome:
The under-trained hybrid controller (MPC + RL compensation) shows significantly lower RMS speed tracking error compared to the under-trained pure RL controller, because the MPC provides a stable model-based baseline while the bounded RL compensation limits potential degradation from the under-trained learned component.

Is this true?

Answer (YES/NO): YES